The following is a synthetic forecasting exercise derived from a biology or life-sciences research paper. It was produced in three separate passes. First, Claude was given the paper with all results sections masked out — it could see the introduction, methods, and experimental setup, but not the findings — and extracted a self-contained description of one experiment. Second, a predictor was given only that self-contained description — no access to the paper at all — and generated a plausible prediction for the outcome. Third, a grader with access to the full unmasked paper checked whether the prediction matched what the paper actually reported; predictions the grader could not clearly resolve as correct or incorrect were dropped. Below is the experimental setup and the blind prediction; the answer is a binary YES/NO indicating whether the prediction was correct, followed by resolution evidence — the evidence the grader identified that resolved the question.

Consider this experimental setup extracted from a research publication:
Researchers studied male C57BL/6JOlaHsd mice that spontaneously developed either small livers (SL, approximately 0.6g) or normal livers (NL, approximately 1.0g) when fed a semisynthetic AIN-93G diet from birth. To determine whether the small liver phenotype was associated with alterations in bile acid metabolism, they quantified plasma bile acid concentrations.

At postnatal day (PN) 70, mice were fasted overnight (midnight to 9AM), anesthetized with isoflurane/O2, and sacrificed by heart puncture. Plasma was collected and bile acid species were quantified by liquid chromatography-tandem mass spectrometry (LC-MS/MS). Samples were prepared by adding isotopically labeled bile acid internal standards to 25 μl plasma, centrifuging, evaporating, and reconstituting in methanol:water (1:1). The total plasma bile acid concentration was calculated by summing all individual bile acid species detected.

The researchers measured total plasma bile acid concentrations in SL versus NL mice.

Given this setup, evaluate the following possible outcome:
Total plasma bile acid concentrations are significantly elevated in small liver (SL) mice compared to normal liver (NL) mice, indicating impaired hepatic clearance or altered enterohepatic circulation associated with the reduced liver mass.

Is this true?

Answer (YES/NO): YES